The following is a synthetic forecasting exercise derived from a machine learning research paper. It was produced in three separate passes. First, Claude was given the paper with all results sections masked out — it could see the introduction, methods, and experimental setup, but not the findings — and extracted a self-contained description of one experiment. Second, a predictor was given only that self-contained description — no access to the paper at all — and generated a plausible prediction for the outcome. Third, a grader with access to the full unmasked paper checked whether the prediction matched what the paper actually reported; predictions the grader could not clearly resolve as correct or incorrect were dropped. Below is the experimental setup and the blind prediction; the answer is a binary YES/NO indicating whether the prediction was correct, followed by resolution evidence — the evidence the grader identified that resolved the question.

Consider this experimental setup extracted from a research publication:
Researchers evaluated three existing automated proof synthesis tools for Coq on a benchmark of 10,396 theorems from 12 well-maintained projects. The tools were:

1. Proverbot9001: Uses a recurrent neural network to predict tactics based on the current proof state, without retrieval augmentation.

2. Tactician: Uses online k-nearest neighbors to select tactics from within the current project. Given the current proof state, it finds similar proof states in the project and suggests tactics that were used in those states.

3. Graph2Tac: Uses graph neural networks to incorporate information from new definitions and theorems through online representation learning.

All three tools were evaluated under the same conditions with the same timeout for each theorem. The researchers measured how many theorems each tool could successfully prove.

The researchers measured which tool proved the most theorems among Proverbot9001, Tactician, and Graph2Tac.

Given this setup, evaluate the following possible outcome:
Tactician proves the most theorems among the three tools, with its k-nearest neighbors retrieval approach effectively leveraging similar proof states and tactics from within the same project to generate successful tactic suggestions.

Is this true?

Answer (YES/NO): YES